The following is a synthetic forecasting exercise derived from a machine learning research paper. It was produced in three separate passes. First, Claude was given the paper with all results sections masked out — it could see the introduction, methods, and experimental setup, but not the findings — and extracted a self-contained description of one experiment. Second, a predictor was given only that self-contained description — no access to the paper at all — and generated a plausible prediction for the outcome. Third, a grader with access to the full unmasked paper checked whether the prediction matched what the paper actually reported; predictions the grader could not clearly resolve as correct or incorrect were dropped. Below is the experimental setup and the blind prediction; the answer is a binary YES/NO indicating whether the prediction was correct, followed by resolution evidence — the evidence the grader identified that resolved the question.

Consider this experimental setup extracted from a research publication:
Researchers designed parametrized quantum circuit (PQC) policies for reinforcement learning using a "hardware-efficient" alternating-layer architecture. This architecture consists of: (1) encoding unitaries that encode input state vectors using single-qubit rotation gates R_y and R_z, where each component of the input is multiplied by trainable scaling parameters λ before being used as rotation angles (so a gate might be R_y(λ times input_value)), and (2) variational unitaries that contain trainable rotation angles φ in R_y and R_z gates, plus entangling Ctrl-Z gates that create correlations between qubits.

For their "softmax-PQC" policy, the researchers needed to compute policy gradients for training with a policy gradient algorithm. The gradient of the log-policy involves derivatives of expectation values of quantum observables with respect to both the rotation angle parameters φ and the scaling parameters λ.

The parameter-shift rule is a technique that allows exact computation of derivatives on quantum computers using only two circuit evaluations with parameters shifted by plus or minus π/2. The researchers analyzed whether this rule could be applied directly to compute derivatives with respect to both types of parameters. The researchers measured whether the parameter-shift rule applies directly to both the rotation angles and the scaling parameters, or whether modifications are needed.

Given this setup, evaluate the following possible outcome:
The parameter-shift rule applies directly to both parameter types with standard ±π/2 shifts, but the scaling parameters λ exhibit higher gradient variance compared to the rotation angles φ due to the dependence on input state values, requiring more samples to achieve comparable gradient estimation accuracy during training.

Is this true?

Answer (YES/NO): NO